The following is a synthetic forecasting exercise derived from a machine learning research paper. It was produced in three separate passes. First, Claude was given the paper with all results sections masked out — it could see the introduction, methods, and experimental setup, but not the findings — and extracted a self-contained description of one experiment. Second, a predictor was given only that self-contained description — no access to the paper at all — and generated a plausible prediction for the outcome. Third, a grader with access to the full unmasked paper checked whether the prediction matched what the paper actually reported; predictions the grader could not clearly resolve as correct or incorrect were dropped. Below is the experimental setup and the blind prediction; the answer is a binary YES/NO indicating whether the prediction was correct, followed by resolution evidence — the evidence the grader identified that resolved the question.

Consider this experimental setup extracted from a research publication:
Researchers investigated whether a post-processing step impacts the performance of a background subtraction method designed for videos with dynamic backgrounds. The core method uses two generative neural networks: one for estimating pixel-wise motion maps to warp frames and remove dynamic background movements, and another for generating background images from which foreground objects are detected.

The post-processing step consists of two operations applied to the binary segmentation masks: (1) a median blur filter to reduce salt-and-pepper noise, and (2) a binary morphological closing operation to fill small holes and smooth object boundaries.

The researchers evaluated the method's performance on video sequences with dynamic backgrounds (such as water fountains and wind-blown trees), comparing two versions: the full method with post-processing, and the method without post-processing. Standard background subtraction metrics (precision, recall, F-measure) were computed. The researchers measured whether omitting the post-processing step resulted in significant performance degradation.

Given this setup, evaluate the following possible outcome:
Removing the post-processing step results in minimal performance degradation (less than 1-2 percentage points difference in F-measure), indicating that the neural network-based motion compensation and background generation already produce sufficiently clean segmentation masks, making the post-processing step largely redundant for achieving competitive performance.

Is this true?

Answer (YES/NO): NO